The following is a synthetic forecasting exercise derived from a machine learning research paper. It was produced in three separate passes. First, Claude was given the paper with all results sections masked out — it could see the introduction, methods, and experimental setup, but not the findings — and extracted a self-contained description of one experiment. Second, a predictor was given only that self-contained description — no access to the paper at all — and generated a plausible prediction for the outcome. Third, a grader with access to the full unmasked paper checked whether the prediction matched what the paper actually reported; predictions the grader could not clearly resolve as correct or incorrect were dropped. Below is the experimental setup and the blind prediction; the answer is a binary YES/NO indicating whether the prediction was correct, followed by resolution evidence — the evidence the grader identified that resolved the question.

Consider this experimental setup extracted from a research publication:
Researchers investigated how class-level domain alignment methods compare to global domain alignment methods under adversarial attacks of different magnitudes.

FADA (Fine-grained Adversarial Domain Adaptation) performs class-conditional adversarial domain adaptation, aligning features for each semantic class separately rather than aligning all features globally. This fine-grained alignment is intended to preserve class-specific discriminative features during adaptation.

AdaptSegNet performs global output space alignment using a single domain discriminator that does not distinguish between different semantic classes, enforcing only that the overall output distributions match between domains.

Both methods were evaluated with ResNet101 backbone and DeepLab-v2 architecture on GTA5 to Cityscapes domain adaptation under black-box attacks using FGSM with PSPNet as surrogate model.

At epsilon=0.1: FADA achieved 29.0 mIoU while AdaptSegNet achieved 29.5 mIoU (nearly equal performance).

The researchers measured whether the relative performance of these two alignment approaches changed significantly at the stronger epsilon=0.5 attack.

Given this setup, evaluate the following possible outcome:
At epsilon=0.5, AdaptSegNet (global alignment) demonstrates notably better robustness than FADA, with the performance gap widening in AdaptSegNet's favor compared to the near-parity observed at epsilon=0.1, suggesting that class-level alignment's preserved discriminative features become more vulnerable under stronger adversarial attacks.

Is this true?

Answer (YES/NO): YES